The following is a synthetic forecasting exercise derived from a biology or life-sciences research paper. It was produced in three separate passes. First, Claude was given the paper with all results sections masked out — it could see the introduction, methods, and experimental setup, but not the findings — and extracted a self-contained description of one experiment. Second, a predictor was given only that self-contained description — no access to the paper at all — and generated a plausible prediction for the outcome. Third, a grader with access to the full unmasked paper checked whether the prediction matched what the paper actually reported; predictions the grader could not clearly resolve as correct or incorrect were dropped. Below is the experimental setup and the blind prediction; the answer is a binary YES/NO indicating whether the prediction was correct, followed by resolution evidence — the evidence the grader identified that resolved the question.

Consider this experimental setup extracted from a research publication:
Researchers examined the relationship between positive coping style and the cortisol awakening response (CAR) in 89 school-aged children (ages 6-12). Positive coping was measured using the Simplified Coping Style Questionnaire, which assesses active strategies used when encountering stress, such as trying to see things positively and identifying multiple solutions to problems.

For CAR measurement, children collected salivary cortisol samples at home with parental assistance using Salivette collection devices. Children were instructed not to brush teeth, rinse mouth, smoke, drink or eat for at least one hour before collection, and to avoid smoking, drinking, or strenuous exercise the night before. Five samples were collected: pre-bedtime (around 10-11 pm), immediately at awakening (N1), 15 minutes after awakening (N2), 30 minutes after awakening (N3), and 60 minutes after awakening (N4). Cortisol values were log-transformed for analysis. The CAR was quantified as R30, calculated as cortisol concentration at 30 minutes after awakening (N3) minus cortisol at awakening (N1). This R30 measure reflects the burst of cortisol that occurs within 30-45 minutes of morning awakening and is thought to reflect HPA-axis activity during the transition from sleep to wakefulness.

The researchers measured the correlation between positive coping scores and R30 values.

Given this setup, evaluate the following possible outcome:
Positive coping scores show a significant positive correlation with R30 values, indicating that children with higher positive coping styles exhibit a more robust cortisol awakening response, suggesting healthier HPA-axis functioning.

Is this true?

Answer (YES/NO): YES